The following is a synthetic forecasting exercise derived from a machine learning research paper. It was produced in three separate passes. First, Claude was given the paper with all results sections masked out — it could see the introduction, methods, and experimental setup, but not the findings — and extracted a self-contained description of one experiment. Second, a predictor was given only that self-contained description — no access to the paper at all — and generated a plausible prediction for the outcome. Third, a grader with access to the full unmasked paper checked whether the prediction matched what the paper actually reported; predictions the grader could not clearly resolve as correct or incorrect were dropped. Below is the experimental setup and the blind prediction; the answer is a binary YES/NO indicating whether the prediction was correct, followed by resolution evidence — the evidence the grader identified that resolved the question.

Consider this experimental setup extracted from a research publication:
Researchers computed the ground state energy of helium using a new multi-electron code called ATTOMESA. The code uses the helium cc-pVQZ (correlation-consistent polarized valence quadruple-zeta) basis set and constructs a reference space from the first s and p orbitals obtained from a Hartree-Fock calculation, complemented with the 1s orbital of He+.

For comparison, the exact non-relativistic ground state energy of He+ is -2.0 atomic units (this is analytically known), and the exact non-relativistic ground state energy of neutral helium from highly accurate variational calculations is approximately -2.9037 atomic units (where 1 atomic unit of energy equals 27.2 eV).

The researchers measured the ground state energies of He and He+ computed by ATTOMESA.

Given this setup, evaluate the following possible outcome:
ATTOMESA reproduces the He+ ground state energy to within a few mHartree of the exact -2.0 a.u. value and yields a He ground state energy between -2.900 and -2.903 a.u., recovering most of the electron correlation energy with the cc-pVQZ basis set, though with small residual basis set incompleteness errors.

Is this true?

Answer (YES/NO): YES